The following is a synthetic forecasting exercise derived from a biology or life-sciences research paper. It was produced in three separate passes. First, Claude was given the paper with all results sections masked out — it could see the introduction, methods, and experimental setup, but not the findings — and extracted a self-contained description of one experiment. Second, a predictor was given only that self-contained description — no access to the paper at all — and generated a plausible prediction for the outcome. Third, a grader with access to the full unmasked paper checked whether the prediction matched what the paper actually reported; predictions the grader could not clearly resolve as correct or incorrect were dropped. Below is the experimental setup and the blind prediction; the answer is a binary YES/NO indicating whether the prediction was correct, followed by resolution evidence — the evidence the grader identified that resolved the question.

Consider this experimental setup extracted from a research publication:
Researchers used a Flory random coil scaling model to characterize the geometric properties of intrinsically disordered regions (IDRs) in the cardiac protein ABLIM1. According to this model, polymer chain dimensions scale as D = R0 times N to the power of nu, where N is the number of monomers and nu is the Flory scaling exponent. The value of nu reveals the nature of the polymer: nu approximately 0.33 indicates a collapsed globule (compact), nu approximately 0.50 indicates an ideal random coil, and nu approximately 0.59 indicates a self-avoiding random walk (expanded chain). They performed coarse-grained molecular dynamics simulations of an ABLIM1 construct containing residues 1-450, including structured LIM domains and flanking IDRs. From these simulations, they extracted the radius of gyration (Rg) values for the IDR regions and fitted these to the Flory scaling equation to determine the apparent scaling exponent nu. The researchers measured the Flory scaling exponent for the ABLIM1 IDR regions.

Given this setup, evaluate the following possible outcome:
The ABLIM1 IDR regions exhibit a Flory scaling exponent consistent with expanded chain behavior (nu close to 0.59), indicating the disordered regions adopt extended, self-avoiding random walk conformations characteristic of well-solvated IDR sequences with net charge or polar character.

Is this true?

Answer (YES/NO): NO